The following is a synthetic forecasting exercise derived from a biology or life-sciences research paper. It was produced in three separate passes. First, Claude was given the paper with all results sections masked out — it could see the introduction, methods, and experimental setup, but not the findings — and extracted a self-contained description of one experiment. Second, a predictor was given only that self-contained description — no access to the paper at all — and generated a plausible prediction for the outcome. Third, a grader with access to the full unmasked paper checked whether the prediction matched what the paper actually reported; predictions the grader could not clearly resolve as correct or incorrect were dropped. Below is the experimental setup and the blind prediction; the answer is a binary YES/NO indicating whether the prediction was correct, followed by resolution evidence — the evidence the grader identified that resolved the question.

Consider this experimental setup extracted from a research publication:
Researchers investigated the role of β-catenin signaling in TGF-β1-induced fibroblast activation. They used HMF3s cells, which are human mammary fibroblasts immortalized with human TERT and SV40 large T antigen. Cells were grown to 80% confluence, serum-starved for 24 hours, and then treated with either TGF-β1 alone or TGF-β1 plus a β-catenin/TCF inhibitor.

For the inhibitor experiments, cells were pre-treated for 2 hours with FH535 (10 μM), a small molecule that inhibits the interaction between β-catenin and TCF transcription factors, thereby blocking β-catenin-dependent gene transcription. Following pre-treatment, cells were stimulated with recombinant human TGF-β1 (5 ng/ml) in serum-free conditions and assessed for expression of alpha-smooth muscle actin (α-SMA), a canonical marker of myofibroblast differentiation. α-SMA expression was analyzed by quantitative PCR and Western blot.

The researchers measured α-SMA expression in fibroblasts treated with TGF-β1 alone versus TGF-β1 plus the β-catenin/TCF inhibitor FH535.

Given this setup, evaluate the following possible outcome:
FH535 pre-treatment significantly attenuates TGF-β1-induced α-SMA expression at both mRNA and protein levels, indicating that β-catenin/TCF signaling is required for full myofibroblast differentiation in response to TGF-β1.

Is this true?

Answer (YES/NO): YES